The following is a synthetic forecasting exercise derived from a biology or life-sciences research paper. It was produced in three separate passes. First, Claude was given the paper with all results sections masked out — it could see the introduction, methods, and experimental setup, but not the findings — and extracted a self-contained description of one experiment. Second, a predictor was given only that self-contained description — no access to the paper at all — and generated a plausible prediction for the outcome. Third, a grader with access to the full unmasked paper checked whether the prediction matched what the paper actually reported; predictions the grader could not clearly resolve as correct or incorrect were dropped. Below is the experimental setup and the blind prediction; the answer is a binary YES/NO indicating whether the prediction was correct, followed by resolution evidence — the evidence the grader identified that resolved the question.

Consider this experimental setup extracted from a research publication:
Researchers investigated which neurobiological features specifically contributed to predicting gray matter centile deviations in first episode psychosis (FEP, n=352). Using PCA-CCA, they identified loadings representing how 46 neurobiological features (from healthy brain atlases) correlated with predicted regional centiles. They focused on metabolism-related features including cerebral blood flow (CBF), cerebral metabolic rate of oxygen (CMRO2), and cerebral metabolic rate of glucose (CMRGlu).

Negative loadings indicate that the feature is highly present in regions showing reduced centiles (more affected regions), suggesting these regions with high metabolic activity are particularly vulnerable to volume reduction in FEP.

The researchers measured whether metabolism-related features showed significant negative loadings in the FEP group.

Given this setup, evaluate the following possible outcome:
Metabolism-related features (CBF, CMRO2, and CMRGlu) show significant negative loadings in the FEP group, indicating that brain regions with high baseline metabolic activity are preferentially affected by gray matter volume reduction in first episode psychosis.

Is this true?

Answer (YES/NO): YES